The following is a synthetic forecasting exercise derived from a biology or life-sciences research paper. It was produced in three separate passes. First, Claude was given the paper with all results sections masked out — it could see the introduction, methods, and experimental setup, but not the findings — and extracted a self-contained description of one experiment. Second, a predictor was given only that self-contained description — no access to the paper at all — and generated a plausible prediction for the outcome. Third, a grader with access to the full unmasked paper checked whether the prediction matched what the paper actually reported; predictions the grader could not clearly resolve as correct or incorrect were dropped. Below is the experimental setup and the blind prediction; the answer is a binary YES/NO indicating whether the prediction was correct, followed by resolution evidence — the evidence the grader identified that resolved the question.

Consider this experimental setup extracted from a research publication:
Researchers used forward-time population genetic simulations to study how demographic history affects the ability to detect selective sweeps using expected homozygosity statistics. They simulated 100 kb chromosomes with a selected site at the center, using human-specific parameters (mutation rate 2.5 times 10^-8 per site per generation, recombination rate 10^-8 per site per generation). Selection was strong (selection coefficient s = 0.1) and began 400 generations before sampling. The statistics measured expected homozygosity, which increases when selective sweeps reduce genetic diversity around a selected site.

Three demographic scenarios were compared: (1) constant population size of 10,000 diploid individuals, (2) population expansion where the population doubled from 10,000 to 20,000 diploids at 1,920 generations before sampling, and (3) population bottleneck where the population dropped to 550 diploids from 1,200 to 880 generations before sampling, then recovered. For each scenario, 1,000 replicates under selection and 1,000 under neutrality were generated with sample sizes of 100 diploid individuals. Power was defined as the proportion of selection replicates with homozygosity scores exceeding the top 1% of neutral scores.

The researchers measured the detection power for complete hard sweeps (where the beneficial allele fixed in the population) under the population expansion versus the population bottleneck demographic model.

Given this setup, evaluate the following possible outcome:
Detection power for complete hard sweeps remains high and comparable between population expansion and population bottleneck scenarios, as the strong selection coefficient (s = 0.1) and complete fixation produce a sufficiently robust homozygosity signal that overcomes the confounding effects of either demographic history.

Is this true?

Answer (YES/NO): NO